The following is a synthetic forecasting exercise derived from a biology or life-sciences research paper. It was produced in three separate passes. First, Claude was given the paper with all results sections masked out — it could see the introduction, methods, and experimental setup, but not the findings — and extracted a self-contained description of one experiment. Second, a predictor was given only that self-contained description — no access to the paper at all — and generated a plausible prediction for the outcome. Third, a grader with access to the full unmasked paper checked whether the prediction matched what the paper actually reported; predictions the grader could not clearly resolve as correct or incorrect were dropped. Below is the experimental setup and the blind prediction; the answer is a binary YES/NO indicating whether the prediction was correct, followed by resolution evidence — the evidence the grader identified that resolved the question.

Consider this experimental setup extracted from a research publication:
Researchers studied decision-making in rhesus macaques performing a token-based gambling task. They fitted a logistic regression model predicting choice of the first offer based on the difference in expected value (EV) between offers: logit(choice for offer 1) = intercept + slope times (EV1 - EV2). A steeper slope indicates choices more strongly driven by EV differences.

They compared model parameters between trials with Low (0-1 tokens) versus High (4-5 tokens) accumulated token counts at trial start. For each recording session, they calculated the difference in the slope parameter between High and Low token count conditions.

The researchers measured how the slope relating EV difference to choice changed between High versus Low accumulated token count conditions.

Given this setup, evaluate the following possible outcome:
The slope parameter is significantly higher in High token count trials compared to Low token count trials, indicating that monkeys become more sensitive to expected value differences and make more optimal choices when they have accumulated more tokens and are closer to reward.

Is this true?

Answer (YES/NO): YES